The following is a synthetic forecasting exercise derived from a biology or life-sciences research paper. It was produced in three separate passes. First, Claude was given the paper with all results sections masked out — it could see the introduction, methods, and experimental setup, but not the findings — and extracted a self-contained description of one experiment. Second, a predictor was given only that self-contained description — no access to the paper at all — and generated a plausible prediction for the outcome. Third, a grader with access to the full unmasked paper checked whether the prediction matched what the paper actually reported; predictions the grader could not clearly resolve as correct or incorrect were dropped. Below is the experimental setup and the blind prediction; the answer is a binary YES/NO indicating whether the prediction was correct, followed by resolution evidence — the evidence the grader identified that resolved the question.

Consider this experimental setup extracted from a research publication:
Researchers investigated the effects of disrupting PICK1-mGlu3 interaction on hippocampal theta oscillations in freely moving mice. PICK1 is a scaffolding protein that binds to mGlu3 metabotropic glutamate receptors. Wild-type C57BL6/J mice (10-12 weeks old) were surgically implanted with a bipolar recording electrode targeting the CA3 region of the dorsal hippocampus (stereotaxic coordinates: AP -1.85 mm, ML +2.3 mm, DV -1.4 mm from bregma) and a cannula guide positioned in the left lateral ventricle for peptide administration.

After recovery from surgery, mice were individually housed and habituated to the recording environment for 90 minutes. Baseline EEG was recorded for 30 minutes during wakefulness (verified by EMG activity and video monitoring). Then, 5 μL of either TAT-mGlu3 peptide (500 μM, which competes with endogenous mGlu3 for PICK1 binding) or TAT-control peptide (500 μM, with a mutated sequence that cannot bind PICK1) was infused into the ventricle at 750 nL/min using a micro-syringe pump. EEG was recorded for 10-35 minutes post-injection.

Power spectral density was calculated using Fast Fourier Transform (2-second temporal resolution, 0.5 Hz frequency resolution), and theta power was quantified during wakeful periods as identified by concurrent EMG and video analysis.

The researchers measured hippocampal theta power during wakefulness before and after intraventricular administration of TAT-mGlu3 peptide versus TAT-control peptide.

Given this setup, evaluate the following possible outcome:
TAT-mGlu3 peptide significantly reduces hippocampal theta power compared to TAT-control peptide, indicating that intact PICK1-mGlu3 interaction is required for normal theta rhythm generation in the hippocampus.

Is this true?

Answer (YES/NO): NO